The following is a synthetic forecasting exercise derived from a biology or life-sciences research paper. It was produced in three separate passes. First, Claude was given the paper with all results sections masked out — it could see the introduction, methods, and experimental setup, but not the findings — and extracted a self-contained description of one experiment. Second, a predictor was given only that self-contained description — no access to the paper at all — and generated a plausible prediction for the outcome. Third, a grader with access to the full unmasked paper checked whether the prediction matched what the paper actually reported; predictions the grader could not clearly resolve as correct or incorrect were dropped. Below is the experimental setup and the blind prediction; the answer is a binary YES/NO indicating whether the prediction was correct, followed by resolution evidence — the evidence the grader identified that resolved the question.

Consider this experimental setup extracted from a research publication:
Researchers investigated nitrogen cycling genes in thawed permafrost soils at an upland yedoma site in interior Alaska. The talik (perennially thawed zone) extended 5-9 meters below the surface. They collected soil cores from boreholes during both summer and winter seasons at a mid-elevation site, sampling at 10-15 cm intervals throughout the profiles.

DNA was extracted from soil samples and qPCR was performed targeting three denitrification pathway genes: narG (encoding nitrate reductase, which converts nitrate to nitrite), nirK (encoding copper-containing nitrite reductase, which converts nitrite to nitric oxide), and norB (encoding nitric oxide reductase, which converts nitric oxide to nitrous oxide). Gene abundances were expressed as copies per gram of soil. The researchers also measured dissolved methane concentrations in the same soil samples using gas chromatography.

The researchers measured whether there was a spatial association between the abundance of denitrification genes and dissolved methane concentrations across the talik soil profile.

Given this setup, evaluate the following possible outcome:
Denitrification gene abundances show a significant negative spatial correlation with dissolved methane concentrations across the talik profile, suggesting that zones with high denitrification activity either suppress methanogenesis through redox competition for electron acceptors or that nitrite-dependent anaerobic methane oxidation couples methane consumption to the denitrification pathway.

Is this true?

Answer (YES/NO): YES